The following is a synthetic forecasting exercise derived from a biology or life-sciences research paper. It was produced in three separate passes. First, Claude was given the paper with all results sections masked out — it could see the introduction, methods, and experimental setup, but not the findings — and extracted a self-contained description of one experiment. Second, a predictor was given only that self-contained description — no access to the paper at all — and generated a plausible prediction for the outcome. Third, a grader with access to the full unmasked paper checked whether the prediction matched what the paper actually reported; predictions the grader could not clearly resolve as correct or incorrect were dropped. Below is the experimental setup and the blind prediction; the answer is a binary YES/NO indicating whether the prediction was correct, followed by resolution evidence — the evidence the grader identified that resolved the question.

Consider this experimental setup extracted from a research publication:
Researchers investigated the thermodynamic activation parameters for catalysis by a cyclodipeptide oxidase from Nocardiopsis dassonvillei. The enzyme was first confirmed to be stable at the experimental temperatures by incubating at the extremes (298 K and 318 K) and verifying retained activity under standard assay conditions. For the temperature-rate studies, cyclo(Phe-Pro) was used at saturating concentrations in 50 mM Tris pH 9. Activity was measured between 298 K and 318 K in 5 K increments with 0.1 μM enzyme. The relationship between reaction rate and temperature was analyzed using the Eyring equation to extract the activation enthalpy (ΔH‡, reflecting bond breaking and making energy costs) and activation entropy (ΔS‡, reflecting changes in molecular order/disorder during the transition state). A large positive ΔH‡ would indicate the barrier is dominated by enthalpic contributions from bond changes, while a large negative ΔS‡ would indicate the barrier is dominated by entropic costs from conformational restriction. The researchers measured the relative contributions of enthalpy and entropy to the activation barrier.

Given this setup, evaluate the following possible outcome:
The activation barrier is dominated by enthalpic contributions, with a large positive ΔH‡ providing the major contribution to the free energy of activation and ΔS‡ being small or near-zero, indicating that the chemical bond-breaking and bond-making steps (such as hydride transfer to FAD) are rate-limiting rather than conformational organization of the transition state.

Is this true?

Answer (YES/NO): NO